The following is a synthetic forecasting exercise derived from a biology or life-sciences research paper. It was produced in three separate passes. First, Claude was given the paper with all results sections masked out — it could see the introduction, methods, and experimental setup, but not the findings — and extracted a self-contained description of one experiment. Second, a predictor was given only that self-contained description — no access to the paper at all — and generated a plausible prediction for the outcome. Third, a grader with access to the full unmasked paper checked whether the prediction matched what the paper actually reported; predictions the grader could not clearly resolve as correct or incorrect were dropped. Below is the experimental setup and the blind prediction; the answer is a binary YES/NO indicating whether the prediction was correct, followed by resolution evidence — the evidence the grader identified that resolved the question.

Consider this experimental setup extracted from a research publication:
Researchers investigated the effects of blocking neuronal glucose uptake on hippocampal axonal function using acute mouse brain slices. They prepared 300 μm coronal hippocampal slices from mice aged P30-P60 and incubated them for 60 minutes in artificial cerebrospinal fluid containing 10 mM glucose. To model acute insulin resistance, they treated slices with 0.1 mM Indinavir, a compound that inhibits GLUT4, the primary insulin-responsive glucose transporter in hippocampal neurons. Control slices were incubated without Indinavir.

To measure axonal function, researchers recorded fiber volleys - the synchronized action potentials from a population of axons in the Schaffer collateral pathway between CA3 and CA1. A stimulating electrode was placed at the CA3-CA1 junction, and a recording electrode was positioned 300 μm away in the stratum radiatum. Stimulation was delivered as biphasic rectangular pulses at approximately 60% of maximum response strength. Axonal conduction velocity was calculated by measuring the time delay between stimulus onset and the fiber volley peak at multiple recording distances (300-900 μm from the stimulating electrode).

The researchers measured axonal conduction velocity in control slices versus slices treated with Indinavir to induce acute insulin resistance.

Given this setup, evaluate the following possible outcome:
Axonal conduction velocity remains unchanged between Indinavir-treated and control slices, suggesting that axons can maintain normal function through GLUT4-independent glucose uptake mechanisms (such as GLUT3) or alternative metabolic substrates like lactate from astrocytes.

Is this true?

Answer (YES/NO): NO